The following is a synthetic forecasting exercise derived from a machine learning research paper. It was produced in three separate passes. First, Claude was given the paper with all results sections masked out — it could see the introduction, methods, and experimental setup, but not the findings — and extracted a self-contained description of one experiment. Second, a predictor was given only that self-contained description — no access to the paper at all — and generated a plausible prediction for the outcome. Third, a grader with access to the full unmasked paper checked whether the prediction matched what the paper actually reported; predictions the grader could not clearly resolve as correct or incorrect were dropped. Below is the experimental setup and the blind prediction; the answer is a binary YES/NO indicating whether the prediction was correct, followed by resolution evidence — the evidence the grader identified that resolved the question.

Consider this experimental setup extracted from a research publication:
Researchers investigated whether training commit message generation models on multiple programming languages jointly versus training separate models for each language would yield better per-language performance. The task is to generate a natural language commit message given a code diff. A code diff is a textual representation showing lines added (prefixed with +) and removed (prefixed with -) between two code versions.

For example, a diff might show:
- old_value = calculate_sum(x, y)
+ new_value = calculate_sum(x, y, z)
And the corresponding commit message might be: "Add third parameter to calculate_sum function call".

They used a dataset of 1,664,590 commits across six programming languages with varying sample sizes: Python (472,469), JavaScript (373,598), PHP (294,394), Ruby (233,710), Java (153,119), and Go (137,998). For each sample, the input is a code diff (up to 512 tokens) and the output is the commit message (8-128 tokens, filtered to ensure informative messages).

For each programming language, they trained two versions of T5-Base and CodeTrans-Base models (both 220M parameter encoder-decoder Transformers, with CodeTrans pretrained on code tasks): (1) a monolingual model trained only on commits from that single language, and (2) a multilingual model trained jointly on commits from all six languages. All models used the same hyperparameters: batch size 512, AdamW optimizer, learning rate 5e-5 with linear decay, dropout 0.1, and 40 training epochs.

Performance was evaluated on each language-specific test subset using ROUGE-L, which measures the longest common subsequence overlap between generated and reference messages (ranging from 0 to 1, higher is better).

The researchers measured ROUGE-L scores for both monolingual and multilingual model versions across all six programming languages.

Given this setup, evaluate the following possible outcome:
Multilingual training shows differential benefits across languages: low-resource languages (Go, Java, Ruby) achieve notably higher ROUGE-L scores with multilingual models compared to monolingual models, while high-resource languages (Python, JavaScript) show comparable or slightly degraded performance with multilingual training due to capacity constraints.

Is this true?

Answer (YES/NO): NO